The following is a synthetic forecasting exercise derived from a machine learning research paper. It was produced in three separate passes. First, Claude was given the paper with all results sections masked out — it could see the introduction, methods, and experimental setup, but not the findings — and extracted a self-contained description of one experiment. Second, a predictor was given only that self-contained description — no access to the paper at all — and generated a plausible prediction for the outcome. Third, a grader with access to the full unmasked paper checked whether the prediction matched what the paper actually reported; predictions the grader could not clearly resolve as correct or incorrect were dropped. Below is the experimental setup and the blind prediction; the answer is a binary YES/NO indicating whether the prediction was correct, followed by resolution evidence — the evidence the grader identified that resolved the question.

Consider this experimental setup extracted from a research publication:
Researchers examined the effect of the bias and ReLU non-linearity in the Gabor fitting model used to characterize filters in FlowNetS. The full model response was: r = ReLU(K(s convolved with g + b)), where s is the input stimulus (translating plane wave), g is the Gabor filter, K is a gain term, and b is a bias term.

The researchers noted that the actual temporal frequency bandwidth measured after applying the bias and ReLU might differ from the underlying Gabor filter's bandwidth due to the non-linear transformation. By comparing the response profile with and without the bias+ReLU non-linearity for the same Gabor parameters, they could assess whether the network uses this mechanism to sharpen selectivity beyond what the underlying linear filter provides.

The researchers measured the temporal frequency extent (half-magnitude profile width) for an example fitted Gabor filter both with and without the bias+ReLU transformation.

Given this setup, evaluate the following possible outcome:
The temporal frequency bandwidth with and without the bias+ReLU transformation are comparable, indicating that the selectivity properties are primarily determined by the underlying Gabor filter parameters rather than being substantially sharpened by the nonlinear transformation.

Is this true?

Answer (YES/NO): NO